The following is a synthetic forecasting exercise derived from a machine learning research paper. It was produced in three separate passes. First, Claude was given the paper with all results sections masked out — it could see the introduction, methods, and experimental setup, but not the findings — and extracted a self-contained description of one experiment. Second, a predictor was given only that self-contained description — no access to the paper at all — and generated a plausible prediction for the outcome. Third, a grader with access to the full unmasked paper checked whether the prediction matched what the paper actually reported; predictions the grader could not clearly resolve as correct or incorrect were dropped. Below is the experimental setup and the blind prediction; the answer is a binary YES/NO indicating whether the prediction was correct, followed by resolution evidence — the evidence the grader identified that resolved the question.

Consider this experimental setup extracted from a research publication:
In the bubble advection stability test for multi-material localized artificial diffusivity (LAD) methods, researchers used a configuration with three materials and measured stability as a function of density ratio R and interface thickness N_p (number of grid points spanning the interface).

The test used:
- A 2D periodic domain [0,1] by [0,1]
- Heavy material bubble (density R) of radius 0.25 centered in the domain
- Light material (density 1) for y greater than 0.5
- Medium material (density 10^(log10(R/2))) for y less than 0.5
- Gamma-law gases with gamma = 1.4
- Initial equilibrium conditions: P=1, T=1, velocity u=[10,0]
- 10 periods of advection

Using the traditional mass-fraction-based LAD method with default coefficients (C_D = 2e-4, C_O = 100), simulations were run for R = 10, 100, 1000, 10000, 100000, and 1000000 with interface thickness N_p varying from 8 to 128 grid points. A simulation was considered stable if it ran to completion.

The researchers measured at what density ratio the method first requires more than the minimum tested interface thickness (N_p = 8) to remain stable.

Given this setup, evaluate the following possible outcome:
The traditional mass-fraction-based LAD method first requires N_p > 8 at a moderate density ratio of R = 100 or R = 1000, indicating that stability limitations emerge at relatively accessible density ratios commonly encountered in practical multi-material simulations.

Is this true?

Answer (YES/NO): NO